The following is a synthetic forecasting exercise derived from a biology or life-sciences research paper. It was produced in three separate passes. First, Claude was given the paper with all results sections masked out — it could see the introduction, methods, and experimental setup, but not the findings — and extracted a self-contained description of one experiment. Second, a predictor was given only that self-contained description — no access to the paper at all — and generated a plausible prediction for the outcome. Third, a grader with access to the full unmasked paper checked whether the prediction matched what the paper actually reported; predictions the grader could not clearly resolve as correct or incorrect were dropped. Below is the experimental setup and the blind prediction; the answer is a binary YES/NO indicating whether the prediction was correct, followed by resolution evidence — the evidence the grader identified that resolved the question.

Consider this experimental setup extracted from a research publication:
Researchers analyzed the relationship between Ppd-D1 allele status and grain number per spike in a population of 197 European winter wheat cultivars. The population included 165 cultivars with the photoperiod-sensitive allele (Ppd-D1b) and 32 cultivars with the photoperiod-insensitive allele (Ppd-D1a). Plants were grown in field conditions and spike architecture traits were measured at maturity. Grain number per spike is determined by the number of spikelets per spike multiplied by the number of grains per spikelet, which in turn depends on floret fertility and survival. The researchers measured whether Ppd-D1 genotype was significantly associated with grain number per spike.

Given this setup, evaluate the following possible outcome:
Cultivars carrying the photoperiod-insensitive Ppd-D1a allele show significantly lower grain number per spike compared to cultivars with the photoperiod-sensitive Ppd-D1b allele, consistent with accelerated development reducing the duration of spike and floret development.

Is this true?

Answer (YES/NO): YES